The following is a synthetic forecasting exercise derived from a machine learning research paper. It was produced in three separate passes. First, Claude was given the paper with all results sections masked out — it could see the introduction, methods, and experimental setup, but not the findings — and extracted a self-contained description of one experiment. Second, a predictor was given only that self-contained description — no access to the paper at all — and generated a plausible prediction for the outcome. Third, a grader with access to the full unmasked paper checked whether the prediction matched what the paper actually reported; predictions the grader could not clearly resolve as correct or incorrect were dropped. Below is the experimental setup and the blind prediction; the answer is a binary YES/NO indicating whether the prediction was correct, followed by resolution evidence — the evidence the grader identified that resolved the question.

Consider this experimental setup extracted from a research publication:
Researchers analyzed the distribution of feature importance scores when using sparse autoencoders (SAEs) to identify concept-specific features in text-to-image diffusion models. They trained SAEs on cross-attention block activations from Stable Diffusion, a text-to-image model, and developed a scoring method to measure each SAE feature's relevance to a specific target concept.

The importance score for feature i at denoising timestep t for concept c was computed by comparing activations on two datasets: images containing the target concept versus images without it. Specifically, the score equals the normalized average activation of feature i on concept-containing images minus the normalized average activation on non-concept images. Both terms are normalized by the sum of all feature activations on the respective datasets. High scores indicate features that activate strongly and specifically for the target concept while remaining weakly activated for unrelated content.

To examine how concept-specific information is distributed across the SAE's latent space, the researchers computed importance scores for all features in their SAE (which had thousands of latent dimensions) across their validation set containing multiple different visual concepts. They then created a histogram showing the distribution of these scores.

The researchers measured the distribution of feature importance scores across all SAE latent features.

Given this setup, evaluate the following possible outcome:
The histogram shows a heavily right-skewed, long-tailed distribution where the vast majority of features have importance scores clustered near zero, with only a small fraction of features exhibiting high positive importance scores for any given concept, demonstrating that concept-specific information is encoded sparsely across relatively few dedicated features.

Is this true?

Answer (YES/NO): YES